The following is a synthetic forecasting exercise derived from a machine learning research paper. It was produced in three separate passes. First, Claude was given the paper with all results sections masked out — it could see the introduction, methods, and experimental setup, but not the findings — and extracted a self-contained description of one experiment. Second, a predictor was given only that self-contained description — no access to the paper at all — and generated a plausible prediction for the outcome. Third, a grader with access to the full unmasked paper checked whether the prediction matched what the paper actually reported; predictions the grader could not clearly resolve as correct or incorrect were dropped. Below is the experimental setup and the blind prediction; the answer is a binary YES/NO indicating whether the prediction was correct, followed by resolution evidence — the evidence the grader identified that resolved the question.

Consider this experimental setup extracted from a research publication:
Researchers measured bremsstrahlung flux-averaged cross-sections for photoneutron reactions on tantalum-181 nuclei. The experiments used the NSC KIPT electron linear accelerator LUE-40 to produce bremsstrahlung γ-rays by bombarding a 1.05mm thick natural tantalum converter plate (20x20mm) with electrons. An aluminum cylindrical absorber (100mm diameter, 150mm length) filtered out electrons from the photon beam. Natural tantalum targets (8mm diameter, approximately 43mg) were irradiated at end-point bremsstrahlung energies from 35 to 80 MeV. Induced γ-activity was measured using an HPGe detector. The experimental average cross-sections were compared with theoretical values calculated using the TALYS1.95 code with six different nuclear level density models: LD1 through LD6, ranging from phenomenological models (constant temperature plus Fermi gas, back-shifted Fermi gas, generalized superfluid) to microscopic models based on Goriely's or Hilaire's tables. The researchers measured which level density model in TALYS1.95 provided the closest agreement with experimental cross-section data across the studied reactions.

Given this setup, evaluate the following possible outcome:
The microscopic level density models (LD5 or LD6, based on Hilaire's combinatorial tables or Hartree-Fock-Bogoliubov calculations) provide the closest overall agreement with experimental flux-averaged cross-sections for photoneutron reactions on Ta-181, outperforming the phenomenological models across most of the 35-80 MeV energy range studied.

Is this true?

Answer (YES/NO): YES